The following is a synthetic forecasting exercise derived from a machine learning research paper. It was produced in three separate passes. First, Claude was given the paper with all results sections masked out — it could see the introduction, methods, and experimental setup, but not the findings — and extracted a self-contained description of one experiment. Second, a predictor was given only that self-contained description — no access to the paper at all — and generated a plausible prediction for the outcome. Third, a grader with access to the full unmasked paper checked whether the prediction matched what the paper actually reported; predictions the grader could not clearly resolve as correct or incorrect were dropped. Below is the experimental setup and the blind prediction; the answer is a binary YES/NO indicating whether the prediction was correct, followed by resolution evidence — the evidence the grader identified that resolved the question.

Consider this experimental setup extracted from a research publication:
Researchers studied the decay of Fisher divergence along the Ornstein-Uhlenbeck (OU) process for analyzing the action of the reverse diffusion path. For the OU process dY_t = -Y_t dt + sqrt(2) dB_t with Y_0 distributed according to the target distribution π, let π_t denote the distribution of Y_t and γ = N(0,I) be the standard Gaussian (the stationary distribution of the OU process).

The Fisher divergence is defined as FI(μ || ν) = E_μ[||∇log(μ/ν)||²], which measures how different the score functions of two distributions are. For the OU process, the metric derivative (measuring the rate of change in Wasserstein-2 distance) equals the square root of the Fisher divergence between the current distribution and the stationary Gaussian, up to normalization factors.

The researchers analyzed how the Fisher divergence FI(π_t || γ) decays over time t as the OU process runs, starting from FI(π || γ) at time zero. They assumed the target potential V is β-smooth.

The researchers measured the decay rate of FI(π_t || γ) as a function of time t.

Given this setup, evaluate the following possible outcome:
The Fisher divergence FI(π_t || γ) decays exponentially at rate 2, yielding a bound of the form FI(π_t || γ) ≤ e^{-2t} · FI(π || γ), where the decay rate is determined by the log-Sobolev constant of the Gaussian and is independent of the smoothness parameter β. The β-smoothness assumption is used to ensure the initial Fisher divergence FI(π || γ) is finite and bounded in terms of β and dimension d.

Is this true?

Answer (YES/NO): YES